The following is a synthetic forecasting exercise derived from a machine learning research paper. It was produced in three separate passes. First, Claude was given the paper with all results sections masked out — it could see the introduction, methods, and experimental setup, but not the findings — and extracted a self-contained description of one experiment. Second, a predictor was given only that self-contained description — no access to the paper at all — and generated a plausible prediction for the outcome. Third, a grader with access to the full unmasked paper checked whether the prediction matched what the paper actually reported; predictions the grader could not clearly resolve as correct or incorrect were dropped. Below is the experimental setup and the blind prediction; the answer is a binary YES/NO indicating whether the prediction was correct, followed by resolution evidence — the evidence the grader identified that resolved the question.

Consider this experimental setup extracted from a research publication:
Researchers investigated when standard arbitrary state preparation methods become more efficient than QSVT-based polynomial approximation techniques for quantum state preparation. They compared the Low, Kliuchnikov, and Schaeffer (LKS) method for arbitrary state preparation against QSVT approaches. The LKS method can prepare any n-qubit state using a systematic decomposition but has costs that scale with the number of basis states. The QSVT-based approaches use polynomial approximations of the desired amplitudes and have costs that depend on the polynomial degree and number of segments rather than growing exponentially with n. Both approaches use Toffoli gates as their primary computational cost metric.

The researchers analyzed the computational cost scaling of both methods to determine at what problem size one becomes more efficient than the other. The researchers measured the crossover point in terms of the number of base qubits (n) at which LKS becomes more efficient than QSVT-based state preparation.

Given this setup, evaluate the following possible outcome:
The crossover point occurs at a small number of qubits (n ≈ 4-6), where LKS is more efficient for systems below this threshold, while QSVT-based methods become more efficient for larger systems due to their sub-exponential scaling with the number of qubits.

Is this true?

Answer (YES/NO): NO